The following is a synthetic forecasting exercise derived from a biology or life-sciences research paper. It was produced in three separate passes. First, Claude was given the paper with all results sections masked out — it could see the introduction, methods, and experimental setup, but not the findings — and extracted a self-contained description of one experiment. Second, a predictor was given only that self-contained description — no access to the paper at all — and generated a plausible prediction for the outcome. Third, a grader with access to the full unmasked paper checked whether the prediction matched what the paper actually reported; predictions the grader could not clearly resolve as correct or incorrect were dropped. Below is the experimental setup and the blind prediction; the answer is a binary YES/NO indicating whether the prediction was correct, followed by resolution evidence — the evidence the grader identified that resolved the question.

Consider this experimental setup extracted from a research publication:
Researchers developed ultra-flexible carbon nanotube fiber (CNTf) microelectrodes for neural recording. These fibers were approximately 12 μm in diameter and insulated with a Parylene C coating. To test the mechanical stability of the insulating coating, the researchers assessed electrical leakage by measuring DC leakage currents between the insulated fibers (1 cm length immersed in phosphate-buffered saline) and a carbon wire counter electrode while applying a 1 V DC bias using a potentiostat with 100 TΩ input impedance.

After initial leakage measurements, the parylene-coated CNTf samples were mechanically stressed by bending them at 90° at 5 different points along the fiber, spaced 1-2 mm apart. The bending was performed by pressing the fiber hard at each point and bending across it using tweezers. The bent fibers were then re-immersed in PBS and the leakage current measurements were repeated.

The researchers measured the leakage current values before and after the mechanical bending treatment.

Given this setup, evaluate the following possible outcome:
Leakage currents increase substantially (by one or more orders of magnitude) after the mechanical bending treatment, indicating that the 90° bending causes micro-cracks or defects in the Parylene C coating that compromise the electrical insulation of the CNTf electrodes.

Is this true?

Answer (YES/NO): NO